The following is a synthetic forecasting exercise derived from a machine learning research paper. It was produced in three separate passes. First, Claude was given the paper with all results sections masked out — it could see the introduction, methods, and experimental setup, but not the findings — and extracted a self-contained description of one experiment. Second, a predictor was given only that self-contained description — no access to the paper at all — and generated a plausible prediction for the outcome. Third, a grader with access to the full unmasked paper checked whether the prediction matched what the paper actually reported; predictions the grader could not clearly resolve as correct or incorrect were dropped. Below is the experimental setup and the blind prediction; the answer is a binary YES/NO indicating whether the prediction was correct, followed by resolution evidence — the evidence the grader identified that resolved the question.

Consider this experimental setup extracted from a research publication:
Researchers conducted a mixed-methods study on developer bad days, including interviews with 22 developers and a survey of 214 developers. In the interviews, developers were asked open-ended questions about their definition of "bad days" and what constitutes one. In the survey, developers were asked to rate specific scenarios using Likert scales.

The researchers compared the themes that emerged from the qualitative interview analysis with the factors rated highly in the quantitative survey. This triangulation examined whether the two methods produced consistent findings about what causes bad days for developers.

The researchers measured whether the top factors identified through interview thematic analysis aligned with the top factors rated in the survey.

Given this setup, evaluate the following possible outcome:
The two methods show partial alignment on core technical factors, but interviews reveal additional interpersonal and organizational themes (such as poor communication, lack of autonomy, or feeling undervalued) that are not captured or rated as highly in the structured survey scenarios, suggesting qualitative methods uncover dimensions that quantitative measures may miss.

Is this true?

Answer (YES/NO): NO